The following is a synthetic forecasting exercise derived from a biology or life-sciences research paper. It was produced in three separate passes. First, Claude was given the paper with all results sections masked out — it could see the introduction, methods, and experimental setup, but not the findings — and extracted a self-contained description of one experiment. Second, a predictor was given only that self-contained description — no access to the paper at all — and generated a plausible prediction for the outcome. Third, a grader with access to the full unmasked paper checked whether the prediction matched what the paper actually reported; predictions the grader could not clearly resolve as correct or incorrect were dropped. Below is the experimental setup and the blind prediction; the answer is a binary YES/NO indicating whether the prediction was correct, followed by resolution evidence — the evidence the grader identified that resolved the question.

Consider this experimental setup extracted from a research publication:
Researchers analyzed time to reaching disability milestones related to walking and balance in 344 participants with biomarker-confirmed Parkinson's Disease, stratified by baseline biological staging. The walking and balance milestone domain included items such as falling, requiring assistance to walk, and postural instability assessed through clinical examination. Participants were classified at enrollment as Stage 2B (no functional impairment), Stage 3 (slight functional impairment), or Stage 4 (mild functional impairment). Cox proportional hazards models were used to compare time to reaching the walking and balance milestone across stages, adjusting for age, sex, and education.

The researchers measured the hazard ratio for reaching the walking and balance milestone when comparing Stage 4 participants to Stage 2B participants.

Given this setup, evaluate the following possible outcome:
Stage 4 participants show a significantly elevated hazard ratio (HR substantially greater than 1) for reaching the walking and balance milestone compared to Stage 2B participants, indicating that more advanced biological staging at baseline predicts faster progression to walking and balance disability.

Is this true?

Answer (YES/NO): YES